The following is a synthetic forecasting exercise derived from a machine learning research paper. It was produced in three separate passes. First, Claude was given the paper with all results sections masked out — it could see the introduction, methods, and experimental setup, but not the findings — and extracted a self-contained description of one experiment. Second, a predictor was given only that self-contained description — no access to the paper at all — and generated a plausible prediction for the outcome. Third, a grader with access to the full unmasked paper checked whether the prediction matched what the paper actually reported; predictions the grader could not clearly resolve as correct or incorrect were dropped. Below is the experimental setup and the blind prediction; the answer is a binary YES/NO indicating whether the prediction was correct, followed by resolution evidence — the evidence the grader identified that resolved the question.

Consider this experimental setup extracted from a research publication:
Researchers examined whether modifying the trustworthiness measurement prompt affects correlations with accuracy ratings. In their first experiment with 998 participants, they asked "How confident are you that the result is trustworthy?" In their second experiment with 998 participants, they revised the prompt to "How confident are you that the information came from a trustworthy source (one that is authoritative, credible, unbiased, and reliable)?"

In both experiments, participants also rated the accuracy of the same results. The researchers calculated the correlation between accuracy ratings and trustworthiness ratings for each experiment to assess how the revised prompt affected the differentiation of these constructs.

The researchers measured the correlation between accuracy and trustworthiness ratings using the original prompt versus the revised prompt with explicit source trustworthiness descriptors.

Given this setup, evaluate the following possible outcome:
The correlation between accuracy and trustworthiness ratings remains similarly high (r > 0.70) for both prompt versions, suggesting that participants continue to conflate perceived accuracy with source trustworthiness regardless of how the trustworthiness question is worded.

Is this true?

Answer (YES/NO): NO